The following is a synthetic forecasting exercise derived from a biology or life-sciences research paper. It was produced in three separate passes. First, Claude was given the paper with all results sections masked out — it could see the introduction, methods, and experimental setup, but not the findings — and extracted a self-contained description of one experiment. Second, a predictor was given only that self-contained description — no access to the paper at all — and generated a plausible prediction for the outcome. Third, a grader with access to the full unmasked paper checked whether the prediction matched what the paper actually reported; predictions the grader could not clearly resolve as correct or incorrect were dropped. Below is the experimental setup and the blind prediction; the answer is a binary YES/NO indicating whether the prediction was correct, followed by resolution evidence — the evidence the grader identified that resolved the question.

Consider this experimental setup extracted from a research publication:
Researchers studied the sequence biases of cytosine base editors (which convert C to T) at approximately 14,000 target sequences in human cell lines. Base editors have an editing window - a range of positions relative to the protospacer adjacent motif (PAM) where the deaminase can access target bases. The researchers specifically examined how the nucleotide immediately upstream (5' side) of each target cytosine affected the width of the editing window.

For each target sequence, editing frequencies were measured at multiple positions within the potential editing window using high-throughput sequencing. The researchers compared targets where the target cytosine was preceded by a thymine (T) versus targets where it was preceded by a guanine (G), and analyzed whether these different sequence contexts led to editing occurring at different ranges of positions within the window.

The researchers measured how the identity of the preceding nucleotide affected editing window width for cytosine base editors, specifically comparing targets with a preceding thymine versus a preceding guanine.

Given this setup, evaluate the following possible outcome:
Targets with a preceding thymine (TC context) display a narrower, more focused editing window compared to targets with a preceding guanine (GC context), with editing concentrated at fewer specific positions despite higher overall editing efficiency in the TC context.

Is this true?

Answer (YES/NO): NO